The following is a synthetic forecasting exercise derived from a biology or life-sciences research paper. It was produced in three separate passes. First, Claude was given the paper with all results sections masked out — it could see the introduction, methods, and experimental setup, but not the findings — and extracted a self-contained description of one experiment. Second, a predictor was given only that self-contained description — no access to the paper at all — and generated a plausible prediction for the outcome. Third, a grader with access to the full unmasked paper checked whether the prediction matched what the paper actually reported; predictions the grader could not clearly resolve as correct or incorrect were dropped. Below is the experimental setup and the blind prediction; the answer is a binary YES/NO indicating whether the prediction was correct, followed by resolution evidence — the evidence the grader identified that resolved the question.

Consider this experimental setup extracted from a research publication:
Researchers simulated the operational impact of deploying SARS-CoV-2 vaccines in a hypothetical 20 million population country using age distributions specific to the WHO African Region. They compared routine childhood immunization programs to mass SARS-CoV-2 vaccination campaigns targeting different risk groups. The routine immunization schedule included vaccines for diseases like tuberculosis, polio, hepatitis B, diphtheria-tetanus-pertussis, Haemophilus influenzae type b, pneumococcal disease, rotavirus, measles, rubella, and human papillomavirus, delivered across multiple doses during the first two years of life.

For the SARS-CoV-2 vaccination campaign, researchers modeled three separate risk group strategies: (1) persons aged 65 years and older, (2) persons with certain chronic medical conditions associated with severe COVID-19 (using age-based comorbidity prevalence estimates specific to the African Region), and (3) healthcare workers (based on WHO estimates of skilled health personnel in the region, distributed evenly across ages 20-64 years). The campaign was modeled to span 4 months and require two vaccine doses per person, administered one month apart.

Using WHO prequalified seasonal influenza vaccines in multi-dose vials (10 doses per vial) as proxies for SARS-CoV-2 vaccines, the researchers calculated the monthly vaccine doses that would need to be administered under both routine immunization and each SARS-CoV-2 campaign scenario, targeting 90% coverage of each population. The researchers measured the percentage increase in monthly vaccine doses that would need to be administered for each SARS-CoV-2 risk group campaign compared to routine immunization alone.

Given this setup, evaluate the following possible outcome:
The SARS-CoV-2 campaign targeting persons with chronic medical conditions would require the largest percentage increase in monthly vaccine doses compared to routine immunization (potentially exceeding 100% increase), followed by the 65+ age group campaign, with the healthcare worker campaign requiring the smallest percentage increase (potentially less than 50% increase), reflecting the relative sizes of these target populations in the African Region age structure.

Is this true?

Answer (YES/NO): YES